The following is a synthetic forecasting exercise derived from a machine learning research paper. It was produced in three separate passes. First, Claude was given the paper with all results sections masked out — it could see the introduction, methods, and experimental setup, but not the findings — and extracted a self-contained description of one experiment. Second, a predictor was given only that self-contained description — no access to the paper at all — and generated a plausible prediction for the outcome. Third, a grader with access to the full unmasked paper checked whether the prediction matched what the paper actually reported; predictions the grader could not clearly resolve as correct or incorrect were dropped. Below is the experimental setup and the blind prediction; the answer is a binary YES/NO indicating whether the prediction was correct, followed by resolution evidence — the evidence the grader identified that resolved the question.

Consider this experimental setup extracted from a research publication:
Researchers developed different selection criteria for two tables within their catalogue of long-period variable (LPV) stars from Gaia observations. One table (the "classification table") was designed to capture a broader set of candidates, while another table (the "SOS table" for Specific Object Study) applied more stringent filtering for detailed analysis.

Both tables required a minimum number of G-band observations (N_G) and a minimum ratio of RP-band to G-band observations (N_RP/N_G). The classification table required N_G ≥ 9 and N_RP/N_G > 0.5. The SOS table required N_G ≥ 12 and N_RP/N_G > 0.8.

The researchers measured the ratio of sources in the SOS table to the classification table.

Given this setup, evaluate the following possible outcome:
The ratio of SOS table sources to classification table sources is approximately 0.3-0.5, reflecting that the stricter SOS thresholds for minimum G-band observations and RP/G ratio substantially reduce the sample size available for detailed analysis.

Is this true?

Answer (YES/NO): NO